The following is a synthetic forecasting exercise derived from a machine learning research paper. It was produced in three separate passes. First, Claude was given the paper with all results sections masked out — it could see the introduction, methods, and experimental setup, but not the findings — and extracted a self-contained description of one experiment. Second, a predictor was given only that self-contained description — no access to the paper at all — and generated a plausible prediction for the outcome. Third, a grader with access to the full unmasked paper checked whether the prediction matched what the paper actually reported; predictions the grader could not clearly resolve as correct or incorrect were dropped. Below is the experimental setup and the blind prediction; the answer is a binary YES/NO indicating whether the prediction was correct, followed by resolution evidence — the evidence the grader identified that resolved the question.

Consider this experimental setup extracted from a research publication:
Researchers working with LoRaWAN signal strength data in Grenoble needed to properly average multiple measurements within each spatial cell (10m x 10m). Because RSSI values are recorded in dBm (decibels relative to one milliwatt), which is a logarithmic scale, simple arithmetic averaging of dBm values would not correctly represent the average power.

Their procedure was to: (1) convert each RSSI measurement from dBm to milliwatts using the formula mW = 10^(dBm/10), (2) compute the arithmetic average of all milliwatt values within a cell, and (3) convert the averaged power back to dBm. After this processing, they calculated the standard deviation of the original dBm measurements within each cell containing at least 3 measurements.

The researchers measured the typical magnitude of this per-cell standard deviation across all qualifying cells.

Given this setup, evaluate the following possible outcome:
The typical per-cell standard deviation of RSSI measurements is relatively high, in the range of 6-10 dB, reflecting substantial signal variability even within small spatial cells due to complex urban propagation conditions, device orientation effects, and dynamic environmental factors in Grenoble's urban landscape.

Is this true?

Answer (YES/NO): NO